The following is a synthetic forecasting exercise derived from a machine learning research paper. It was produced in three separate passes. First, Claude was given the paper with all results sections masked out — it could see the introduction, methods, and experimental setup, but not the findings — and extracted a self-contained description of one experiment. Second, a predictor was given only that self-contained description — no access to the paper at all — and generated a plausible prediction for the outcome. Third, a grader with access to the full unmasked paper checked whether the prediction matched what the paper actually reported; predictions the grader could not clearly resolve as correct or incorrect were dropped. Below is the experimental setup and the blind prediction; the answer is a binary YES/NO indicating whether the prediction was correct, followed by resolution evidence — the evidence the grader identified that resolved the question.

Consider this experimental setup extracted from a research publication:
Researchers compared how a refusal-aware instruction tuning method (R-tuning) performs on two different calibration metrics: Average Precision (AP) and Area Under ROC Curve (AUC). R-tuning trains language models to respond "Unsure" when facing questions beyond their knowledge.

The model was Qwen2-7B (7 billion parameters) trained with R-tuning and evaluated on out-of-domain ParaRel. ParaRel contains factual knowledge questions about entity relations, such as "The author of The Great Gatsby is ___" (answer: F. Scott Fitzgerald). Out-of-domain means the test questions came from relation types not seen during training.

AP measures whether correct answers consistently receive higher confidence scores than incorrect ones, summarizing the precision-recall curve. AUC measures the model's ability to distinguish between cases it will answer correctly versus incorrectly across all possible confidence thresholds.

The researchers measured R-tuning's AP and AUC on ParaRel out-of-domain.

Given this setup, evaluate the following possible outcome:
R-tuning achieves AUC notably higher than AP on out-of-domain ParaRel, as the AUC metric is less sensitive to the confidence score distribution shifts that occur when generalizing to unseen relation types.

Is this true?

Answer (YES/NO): NO